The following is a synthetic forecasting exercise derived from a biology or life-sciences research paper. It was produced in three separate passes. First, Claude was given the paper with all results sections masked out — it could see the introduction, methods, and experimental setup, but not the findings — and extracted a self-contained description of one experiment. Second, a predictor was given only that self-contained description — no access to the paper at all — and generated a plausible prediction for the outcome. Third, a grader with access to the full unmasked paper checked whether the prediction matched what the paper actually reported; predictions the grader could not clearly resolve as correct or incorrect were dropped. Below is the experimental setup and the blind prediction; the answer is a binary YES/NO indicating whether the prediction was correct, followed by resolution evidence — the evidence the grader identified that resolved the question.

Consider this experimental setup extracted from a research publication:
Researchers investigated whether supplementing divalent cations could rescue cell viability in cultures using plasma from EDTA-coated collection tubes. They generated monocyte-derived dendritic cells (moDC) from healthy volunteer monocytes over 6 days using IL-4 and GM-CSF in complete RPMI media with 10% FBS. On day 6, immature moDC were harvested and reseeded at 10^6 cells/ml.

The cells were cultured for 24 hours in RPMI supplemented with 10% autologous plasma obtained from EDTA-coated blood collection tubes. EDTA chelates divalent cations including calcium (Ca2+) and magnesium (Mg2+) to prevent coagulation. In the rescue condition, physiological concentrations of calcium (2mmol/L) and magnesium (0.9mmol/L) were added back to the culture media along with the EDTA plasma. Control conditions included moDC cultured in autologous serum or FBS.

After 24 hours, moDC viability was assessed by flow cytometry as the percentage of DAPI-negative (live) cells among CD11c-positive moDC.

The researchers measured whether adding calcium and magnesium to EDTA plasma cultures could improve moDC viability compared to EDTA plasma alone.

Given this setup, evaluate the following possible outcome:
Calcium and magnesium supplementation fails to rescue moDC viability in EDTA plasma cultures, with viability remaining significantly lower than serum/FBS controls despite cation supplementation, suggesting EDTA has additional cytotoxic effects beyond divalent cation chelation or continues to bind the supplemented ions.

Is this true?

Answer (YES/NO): NO